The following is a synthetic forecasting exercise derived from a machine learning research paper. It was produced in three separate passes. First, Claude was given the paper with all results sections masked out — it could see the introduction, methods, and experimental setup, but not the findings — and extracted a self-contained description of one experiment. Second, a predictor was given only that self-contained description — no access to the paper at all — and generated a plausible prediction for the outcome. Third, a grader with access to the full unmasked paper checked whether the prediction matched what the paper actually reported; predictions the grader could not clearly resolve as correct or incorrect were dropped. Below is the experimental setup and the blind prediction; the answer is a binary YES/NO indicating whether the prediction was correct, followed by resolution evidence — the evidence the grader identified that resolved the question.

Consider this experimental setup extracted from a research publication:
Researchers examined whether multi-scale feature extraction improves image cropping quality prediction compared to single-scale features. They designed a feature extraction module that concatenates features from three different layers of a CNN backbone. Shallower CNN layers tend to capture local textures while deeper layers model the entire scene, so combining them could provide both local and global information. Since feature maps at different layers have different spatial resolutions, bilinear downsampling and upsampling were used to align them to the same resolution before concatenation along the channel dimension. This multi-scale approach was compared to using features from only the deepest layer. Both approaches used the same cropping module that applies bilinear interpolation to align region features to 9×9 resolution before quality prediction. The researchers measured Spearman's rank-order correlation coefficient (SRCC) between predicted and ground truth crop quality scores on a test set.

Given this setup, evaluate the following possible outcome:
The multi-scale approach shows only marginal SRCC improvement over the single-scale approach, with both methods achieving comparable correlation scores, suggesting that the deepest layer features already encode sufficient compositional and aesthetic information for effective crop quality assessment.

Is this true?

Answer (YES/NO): NO